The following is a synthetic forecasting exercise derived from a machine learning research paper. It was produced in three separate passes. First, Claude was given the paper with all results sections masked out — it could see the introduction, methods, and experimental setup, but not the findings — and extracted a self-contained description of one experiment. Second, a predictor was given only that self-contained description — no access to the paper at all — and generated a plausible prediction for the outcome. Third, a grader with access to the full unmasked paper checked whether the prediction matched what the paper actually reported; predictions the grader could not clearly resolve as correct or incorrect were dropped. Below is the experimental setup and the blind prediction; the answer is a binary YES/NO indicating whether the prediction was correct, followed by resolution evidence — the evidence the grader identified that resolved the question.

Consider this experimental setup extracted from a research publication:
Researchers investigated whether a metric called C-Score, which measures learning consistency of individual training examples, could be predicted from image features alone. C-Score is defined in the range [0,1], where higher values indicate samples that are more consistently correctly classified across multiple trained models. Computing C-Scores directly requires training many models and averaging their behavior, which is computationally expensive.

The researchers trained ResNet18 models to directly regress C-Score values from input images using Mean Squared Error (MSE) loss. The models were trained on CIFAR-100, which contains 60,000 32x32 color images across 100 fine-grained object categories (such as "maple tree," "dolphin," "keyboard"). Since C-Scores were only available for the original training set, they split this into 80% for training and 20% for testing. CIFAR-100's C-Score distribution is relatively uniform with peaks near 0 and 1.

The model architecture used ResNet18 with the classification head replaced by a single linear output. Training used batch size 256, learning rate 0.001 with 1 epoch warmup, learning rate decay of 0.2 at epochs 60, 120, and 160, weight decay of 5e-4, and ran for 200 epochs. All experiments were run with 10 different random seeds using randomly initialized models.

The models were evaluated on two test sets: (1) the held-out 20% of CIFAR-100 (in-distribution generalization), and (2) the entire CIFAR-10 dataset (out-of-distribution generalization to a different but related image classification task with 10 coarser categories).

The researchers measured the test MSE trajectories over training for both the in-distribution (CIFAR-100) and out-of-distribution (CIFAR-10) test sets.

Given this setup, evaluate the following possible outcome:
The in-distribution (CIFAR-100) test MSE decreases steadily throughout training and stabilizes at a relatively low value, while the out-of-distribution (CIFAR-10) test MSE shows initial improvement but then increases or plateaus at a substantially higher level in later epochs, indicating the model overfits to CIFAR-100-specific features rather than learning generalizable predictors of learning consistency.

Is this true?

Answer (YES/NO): NO